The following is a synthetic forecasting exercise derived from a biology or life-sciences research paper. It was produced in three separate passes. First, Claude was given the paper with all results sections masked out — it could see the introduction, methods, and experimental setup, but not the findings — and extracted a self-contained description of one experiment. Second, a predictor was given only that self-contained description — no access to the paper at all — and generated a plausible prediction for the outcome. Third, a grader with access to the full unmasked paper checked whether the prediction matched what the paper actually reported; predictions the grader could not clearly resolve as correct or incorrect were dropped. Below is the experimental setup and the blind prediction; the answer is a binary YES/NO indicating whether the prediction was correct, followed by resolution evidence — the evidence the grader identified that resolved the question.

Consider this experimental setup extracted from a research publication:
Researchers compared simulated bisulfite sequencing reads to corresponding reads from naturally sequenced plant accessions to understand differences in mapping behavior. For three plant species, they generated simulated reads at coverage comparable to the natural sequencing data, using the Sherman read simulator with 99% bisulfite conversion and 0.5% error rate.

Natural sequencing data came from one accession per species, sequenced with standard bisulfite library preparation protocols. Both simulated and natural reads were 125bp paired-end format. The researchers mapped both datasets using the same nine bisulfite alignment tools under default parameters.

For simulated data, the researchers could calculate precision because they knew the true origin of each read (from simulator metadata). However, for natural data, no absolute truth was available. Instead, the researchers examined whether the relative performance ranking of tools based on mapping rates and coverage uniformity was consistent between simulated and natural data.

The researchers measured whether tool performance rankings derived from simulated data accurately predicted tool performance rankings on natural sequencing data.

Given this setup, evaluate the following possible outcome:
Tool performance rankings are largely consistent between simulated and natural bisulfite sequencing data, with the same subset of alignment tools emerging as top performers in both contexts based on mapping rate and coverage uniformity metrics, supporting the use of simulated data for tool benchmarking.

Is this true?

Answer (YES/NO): NO